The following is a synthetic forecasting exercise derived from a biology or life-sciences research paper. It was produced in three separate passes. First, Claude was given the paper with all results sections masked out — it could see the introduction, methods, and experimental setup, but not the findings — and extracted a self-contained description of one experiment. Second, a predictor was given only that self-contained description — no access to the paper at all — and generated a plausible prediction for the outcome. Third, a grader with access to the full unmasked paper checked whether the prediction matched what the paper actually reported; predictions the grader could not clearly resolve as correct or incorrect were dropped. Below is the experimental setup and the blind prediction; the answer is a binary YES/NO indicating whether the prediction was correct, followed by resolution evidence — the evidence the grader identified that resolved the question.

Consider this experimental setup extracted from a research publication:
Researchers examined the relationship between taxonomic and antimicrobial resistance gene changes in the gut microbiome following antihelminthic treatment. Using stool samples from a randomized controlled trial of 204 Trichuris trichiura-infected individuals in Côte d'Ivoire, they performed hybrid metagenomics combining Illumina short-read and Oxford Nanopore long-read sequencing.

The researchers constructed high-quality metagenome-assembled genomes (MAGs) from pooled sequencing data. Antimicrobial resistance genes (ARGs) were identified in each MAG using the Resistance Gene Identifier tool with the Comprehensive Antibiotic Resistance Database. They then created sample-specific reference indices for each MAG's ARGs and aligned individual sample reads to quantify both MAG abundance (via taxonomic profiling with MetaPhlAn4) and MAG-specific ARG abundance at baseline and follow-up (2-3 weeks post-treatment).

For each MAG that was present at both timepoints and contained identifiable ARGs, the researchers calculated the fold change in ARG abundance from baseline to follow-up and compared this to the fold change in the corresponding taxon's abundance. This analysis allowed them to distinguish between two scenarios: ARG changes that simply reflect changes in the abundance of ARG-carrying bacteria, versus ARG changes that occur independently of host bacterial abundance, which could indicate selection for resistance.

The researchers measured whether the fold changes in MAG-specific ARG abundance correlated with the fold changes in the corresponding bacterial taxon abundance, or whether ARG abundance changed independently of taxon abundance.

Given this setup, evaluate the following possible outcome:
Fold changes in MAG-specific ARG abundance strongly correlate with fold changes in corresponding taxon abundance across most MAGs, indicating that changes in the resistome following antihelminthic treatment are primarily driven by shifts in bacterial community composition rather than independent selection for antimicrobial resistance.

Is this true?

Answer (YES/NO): YES